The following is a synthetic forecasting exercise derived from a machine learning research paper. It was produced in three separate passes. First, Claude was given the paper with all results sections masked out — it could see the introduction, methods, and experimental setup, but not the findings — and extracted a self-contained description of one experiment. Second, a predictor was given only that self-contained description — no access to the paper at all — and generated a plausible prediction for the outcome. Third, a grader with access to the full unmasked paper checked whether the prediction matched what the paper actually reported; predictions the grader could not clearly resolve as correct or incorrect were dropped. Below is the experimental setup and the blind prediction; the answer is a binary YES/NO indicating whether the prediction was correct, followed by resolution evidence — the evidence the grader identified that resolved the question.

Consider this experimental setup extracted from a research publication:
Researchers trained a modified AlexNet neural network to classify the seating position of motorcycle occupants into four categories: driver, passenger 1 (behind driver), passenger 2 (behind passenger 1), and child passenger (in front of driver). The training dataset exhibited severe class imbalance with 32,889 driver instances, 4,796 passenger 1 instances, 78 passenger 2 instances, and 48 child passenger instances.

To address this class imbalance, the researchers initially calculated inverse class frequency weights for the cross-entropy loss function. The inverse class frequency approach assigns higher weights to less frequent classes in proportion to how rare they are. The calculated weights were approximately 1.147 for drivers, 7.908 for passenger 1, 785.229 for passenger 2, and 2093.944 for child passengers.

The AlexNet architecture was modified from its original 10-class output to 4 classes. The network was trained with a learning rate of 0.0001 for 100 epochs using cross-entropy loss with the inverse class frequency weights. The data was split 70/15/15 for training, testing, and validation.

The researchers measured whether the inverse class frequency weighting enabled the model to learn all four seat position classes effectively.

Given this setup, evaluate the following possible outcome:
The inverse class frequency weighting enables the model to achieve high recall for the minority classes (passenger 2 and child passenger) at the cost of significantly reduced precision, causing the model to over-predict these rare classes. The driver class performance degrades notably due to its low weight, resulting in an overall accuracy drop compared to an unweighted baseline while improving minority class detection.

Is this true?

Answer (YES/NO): NO